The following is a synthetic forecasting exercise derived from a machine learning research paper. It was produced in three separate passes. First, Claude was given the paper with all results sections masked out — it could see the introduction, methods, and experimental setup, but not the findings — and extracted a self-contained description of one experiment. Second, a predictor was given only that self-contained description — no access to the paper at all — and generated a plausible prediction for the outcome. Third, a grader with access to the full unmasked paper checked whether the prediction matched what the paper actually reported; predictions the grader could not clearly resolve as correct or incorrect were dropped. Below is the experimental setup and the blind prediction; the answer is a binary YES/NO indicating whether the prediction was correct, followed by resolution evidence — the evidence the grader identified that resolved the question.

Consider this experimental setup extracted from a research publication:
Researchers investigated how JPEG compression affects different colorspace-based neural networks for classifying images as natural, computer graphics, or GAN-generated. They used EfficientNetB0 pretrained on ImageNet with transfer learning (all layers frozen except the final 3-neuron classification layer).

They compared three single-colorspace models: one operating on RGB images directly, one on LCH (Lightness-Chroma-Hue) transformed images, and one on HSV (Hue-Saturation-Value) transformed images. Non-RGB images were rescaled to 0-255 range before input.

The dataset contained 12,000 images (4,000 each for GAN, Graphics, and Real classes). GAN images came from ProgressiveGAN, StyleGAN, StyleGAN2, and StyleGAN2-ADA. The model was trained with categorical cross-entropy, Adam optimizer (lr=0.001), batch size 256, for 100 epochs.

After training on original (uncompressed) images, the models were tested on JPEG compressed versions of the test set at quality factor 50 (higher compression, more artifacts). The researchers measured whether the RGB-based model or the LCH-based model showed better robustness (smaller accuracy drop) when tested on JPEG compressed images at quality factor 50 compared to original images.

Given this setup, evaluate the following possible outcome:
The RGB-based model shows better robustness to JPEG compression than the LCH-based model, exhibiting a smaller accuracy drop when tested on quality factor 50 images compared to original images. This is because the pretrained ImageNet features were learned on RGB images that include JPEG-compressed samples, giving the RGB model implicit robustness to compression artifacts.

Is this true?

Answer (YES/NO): YES